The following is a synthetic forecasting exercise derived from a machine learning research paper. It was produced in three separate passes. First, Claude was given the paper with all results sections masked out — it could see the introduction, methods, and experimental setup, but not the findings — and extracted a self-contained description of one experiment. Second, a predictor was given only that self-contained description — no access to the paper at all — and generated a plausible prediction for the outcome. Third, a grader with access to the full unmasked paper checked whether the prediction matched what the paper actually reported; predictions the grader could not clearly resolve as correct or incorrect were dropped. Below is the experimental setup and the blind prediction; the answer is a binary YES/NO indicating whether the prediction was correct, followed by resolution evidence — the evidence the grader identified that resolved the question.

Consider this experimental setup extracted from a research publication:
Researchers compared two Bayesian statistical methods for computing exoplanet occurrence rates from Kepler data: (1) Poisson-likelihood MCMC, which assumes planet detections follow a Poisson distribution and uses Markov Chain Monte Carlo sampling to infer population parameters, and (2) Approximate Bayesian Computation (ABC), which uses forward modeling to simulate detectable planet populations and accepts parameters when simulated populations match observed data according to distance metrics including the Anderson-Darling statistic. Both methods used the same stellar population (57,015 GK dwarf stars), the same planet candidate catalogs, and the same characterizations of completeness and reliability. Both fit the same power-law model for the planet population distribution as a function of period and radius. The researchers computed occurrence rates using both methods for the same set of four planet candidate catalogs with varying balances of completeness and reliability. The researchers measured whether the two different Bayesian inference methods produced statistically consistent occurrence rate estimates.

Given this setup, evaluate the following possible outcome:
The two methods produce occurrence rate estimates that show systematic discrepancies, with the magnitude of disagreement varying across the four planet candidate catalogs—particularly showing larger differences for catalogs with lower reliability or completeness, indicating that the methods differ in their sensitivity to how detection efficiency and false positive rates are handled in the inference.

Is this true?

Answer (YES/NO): NO